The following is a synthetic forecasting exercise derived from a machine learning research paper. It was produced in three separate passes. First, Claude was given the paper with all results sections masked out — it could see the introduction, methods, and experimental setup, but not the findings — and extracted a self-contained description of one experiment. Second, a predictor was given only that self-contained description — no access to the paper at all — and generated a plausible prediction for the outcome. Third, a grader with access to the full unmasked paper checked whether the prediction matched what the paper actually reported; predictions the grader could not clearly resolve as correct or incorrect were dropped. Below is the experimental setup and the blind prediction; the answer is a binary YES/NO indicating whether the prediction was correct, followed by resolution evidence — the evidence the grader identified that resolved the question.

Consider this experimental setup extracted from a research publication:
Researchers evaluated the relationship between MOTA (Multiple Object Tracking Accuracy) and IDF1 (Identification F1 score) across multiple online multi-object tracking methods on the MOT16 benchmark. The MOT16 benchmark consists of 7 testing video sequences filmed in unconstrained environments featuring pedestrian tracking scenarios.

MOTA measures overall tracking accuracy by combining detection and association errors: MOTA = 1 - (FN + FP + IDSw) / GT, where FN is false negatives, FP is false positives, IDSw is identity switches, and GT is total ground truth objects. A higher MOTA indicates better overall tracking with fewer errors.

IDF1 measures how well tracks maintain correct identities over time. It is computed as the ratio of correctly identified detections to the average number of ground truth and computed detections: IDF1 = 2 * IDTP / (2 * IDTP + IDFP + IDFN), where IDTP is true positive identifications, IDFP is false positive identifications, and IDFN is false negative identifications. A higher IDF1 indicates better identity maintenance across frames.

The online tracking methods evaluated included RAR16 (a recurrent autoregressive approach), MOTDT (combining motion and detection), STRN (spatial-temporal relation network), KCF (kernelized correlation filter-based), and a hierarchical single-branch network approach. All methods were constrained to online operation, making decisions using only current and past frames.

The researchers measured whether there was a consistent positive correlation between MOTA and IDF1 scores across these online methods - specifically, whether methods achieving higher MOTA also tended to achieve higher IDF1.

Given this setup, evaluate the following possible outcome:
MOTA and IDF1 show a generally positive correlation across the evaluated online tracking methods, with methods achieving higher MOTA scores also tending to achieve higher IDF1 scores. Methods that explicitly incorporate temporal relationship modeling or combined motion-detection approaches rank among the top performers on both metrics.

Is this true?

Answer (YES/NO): NO